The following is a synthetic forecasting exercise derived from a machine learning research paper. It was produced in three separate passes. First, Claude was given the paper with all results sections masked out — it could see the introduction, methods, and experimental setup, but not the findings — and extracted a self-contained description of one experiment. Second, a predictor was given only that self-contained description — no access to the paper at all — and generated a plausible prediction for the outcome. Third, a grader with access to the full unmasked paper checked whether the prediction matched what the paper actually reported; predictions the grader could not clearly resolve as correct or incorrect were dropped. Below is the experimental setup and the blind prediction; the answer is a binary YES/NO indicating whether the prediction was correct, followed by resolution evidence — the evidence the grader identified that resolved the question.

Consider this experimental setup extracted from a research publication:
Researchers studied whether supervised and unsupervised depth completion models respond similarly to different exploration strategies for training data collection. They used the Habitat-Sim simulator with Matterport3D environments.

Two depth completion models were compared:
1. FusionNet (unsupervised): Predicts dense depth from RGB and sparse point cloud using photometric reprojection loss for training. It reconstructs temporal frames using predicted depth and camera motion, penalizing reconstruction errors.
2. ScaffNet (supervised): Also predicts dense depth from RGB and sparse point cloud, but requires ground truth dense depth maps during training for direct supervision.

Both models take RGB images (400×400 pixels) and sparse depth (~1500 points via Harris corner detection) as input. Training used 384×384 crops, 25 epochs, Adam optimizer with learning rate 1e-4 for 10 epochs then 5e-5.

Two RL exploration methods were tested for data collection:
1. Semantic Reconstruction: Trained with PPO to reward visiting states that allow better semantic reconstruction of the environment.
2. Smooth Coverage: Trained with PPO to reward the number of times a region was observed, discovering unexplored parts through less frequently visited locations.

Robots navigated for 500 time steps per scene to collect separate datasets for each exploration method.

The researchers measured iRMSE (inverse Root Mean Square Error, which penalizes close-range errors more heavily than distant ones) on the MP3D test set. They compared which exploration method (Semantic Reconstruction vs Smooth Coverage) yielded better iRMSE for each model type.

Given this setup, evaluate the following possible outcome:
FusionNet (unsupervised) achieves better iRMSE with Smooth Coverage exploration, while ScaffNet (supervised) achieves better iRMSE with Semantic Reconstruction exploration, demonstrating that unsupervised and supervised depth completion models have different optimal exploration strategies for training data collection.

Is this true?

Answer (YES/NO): NO